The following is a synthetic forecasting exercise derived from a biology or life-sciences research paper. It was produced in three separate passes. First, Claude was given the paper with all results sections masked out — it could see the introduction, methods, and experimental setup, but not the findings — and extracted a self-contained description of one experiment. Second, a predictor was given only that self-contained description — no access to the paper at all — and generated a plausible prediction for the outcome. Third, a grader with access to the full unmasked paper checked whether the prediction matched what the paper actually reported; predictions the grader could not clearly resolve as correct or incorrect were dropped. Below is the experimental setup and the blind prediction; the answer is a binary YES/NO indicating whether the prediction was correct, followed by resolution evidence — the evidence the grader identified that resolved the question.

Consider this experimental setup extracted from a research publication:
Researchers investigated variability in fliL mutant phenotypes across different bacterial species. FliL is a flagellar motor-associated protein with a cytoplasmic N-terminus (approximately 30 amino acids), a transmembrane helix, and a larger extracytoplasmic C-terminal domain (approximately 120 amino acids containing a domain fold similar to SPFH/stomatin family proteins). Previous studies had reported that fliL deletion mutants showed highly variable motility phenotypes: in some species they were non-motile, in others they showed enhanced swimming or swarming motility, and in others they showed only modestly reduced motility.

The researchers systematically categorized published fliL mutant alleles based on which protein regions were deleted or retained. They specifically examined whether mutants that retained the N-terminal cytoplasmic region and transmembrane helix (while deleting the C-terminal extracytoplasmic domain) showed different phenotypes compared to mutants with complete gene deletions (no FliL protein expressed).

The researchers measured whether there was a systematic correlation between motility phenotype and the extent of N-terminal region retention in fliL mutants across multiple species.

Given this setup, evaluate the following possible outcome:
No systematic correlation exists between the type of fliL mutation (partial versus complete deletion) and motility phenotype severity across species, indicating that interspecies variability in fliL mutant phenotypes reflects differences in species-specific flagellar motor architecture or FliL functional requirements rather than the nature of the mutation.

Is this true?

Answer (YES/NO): NO